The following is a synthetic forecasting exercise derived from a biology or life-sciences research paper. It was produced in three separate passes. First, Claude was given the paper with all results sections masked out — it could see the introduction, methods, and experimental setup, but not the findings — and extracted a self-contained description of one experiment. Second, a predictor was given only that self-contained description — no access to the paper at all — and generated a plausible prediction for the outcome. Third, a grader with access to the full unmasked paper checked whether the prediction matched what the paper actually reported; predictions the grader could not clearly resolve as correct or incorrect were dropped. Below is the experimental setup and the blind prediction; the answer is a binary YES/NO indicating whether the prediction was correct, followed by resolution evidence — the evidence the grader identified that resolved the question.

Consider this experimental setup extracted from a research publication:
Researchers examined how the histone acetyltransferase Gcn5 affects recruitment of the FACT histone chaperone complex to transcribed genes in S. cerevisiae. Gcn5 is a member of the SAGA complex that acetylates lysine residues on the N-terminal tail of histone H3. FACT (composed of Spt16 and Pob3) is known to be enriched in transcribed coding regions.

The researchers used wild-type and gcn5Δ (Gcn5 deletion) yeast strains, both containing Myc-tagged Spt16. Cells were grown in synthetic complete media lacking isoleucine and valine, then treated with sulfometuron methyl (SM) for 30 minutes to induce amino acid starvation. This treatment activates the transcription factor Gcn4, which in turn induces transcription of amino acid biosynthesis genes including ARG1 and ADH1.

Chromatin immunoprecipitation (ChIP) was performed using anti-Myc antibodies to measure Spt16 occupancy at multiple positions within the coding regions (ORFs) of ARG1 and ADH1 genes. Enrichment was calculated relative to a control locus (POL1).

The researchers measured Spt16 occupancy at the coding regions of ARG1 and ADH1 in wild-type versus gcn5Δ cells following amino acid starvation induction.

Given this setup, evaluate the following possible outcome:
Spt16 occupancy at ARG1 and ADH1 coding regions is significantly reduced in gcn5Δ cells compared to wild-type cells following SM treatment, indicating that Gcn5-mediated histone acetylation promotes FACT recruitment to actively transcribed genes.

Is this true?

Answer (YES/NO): YES